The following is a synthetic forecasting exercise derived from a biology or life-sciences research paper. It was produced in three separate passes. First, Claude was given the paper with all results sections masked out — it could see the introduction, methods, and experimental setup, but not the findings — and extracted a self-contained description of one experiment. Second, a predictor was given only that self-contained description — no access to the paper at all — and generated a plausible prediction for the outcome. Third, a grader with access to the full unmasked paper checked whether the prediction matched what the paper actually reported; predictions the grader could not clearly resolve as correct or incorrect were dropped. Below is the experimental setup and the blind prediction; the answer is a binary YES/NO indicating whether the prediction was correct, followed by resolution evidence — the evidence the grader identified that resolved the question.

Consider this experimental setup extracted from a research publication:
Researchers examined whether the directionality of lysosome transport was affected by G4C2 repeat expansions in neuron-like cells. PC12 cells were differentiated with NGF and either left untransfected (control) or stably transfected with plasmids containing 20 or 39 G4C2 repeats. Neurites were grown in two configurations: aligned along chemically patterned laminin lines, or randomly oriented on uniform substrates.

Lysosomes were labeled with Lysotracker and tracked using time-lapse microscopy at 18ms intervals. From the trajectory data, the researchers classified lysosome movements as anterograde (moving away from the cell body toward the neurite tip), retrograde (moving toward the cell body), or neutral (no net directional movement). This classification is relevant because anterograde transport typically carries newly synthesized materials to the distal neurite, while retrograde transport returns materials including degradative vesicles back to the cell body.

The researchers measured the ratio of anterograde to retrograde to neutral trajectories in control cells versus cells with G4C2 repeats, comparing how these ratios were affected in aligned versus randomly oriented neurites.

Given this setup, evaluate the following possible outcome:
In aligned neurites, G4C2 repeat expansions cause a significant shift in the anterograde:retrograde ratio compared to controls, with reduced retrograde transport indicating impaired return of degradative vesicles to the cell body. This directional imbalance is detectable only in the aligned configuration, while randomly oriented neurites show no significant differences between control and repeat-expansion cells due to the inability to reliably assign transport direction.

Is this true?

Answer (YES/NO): NO